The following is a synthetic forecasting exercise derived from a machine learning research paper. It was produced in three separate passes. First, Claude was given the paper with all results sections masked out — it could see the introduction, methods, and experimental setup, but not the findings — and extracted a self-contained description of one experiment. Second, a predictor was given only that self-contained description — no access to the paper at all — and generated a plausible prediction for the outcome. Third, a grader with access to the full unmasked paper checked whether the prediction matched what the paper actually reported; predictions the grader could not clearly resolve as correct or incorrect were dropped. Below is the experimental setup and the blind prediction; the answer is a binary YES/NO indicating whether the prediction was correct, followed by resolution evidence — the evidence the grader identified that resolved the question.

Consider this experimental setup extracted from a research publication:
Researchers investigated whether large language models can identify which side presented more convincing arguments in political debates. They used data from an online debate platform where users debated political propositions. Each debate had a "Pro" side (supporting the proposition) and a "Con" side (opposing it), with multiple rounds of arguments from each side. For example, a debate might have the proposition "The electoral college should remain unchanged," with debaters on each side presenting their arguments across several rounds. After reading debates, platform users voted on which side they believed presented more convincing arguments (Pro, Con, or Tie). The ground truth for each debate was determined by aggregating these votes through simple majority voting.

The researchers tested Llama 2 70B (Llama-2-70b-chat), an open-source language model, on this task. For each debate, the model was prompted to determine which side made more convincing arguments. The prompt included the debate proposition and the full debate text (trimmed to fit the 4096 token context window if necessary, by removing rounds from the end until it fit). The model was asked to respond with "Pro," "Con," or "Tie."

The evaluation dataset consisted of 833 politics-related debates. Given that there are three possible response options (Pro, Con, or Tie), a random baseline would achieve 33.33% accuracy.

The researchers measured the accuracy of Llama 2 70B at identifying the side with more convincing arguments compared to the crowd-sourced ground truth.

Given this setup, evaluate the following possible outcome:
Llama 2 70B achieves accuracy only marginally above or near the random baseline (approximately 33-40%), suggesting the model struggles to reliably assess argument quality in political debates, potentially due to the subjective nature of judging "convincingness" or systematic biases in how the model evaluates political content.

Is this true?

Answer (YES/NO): NO